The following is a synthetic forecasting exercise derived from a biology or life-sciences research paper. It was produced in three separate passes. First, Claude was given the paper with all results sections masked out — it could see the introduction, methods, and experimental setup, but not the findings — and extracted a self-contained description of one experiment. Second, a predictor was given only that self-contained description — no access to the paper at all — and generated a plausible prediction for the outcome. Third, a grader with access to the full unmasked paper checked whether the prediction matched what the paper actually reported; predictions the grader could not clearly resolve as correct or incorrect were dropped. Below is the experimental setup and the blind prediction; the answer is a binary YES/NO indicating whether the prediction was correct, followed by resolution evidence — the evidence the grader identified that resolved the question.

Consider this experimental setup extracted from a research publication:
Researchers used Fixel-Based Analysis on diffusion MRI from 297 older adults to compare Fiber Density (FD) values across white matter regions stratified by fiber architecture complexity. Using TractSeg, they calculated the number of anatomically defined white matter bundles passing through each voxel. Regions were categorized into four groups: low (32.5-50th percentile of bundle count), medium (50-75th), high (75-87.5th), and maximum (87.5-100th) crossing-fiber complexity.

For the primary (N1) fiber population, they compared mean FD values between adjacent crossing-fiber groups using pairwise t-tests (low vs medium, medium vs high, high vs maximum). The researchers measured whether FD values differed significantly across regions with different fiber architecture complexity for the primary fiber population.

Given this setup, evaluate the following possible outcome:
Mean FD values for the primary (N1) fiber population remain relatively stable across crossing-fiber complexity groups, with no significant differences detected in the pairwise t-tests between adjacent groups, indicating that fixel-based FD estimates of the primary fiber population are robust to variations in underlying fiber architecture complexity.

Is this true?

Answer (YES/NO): NO